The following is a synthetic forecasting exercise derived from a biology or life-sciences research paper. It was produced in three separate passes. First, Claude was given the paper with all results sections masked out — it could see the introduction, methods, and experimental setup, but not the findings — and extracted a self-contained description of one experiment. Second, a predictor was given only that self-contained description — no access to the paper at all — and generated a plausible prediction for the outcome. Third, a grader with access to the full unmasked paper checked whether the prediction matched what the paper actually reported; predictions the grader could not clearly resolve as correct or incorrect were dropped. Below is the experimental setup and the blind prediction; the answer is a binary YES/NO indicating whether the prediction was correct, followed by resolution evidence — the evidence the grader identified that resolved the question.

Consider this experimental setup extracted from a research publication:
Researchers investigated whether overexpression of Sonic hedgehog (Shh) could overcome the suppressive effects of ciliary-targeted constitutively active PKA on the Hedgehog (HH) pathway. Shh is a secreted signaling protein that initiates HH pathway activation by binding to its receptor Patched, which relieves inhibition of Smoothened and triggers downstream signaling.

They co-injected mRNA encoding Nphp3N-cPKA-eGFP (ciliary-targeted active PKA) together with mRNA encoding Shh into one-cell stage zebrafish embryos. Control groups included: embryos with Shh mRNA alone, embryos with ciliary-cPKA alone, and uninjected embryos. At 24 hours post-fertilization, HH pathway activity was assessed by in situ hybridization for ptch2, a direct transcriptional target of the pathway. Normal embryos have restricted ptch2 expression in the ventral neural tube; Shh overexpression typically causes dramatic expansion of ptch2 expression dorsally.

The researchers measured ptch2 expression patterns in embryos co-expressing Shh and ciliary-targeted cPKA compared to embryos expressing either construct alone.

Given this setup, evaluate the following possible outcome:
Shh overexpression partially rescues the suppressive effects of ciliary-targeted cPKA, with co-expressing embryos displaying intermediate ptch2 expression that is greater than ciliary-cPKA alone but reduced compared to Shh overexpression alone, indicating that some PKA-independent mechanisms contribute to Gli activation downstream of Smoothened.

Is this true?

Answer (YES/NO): NO